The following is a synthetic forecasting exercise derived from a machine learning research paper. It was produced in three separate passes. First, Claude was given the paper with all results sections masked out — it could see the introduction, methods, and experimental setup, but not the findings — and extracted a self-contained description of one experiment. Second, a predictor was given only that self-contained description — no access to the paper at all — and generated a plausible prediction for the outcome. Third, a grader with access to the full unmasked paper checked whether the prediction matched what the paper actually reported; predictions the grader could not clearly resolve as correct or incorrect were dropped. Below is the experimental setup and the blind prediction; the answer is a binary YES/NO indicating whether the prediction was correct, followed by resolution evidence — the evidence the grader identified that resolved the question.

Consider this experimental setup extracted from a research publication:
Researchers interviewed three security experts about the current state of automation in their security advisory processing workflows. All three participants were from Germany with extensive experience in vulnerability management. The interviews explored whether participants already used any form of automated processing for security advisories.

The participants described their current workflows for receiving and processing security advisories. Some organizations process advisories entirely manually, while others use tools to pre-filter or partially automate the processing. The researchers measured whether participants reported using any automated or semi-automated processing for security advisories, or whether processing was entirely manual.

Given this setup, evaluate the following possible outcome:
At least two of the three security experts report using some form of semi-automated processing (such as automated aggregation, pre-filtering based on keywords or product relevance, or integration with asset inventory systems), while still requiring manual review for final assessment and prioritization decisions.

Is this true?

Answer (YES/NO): YES